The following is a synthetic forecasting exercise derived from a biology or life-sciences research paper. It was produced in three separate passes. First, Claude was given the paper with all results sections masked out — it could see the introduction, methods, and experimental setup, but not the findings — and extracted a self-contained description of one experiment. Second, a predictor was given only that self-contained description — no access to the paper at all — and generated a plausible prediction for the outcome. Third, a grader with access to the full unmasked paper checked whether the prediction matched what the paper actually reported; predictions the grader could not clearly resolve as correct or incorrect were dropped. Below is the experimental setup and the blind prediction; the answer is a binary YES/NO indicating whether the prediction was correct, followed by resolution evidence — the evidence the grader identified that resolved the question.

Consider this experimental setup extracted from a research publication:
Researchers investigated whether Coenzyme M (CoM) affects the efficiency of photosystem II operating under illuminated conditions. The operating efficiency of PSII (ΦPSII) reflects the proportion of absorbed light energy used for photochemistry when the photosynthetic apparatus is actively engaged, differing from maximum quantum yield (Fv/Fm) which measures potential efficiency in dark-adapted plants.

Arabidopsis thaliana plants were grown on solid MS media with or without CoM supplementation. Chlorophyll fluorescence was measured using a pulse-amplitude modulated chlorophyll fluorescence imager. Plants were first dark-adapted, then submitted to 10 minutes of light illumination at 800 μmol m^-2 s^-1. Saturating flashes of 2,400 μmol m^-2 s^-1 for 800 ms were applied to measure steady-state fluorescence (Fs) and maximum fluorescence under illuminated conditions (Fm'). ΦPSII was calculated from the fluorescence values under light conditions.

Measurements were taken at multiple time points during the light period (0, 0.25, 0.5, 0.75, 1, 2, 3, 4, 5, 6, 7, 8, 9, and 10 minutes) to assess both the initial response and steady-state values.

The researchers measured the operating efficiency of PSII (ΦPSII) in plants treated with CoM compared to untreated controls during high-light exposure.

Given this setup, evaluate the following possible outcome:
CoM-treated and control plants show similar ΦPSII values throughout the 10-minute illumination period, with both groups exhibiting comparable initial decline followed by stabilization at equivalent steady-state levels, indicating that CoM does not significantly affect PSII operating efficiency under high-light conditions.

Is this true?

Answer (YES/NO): NO